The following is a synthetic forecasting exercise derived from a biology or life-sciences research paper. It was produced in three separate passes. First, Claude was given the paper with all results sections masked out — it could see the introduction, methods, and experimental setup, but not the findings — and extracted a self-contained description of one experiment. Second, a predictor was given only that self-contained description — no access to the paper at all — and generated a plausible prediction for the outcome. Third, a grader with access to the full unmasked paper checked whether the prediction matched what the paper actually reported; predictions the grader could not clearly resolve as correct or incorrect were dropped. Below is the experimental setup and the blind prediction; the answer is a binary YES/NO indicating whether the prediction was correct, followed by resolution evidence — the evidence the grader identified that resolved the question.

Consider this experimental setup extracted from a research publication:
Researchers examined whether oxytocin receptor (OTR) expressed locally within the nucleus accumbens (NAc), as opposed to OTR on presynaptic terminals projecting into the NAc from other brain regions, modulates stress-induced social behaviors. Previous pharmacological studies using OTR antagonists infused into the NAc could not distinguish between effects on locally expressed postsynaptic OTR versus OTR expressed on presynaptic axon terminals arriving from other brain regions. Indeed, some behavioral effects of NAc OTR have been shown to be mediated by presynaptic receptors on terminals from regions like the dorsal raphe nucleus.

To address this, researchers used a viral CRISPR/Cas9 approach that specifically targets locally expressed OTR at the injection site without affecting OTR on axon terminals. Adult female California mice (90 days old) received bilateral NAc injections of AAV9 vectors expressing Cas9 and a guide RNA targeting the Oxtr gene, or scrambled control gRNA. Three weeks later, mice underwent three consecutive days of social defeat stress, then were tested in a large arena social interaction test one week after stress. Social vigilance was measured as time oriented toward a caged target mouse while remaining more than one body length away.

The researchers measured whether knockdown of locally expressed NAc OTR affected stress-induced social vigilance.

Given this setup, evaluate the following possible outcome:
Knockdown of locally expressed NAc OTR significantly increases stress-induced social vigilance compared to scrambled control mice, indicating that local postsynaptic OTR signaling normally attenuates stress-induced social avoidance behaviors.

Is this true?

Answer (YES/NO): NO